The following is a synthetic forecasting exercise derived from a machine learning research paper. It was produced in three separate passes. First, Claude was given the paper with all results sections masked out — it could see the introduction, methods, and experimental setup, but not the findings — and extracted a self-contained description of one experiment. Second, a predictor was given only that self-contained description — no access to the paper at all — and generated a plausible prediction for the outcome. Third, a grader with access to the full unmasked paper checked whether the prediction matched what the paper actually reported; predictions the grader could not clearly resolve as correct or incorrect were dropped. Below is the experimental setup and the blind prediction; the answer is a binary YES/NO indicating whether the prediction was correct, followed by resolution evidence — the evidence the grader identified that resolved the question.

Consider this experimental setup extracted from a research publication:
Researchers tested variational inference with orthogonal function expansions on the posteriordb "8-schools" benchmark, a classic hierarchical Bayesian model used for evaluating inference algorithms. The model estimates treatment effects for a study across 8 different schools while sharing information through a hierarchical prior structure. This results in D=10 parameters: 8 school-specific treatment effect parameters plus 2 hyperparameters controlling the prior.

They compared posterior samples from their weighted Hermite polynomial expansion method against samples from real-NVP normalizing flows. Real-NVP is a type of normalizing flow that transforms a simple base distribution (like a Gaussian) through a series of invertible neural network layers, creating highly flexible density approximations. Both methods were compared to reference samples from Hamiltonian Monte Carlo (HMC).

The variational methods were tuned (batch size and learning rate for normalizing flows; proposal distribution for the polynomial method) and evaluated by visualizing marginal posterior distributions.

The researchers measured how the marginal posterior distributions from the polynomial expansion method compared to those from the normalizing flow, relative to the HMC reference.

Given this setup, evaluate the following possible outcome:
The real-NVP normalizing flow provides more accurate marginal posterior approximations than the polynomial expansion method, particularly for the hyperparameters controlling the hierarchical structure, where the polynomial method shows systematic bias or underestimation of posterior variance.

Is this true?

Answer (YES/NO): NO